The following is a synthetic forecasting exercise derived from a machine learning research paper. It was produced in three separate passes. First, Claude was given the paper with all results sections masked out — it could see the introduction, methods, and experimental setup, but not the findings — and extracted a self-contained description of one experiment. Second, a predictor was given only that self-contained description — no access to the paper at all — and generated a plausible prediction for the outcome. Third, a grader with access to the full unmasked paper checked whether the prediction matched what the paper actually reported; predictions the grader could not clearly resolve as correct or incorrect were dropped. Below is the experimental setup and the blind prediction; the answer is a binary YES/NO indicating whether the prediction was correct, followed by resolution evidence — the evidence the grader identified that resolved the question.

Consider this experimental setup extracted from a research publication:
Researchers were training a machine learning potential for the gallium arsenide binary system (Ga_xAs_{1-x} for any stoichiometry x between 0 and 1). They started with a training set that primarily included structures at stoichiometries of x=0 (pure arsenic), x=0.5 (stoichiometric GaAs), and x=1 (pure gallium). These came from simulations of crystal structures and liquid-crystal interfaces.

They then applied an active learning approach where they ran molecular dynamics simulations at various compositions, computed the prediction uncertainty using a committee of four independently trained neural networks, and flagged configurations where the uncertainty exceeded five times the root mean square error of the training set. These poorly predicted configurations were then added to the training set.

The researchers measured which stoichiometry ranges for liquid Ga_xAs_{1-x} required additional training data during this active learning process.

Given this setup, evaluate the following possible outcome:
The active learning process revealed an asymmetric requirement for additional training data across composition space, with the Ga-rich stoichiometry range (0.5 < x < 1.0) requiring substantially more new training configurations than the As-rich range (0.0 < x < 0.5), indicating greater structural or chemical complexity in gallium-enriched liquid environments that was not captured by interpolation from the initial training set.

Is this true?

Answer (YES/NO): NO